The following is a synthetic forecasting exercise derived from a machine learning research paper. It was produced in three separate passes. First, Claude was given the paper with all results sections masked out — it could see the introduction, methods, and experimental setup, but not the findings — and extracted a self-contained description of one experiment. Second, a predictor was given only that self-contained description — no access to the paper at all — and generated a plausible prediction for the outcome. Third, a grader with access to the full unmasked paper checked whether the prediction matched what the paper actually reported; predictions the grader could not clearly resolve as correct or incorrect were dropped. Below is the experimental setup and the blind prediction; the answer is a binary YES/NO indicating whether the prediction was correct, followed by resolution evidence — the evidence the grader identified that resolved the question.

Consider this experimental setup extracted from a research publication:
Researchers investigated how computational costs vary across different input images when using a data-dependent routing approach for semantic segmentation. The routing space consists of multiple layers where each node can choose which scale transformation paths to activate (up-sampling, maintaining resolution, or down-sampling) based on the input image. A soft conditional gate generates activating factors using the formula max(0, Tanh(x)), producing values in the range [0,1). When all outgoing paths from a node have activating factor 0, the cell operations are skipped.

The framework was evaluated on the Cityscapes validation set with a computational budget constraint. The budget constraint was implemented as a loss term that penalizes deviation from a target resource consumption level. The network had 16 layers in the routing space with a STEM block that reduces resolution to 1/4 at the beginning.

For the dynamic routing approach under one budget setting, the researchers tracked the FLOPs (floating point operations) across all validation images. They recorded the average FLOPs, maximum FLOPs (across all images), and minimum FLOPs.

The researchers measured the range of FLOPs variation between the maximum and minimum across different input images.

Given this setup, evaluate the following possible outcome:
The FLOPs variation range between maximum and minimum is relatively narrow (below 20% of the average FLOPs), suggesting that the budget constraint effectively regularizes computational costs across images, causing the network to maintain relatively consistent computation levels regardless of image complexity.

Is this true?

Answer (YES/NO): YES